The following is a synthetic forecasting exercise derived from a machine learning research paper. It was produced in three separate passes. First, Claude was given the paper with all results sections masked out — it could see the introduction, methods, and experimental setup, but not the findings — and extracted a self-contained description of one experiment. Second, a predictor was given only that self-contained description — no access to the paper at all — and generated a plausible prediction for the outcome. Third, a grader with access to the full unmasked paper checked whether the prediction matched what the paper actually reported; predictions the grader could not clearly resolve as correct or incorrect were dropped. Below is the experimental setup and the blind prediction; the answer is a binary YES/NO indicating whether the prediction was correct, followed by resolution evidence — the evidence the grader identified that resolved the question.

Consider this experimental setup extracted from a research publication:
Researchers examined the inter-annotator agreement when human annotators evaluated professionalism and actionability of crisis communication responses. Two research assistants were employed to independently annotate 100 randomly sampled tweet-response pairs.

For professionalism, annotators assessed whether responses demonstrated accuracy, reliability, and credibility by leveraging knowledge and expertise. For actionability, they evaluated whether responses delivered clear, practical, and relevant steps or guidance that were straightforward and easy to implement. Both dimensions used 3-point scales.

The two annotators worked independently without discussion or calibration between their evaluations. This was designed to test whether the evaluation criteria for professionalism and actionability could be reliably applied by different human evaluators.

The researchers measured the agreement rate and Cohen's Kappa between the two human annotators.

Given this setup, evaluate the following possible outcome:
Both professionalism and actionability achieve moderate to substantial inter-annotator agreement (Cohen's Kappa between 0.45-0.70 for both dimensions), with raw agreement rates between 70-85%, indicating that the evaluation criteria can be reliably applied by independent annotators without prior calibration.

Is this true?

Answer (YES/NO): NO